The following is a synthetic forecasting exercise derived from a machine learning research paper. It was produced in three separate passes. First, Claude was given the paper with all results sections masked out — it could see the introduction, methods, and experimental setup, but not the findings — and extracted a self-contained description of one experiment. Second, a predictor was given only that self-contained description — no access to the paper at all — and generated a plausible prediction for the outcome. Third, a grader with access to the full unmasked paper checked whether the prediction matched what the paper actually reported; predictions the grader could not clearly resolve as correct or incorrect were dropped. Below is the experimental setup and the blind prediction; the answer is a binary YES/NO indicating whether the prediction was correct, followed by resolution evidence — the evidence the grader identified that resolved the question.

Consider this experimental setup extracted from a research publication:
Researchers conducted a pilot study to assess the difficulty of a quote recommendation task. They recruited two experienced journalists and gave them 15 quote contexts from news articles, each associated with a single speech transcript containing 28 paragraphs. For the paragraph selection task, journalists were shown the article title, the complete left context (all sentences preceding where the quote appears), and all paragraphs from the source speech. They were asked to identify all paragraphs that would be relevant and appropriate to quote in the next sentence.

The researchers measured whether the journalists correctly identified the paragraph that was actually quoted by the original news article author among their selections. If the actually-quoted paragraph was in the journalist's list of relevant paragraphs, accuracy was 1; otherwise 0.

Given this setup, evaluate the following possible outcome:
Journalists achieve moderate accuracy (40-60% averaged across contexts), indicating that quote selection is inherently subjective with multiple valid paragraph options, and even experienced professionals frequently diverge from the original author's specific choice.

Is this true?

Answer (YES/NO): NO